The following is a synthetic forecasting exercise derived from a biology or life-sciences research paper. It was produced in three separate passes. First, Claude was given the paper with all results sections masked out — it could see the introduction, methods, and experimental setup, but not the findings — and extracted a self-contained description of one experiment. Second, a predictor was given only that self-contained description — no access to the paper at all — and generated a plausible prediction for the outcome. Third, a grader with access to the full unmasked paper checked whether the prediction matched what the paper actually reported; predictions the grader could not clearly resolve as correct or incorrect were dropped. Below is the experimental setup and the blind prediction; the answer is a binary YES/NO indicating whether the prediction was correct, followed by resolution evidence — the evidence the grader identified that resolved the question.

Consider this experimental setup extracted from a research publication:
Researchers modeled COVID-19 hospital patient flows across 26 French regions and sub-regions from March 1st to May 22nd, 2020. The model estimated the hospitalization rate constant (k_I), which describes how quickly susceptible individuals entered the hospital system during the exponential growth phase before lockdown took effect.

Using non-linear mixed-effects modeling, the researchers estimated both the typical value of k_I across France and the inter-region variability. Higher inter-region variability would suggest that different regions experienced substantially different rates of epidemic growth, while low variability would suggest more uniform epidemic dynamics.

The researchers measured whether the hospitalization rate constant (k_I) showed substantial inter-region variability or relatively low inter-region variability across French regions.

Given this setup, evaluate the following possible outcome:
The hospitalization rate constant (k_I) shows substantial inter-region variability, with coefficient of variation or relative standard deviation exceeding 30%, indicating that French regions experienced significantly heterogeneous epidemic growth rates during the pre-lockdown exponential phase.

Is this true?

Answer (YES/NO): NO